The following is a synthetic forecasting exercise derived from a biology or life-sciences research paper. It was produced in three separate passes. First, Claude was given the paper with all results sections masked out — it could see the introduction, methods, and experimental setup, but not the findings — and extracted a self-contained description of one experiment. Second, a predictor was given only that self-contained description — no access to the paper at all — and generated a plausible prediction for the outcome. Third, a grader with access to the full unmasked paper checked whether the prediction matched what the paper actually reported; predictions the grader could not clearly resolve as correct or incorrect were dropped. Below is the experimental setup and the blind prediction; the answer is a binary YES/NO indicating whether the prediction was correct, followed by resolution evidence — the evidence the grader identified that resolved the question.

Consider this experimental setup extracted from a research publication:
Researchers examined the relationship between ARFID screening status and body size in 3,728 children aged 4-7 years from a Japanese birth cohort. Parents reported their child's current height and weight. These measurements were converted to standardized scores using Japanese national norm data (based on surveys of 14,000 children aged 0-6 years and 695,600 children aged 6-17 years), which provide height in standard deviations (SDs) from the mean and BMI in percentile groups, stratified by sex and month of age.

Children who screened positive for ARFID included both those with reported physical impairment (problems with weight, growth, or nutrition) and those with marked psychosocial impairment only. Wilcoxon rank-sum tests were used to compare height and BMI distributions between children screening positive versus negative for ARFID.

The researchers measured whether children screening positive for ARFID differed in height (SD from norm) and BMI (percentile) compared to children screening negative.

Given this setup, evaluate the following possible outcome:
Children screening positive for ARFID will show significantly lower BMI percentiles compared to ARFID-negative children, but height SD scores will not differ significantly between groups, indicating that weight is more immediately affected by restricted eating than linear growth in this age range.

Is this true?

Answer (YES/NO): NO